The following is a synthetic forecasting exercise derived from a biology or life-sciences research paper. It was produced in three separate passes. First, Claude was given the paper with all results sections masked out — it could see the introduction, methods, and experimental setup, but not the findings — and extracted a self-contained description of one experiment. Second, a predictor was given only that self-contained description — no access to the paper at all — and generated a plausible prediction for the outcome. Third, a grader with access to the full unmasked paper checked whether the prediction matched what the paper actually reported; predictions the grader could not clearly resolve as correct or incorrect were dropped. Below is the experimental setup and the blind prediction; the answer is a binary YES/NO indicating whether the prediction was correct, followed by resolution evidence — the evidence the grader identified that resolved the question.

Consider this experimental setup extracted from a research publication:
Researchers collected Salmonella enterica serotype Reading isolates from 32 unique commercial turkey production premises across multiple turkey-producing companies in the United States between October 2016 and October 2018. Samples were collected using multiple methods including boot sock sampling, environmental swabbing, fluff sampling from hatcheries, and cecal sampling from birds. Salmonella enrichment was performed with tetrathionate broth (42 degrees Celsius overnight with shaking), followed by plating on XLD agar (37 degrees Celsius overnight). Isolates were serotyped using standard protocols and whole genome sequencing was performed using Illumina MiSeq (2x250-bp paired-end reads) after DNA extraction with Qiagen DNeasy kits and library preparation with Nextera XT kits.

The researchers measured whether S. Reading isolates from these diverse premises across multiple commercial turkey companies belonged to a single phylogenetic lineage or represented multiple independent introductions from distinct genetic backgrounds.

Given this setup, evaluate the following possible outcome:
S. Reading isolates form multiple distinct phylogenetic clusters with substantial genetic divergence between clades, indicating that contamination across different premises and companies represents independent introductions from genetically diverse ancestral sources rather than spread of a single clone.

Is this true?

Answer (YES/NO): NO